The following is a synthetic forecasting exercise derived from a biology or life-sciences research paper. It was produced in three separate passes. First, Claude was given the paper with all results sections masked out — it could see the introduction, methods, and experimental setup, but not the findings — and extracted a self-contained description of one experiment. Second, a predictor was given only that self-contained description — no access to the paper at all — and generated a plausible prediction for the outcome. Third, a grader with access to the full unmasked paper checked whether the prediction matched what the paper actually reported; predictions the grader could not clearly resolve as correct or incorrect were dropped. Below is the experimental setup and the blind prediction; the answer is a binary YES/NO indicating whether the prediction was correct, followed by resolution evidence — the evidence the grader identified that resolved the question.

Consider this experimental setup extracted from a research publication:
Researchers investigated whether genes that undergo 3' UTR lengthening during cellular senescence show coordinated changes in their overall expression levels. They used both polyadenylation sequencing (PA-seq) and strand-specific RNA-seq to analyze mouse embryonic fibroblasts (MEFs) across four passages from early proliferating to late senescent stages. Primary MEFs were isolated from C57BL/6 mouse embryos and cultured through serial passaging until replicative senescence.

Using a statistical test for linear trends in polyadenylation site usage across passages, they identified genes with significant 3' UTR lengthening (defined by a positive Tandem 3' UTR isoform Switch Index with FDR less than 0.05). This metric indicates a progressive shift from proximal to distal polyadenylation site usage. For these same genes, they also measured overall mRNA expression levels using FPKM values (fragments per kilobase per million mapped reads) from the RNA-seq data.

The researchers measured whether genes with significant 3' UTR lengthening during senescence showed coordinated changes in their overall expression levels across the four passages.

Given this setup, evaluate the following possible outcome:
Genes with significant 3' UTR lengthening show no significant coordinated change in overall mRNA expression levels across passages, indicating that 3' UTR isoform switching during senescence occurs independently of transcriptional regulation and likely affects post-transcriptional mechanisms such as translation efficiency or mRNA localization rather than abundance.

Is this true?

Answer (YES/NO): NO